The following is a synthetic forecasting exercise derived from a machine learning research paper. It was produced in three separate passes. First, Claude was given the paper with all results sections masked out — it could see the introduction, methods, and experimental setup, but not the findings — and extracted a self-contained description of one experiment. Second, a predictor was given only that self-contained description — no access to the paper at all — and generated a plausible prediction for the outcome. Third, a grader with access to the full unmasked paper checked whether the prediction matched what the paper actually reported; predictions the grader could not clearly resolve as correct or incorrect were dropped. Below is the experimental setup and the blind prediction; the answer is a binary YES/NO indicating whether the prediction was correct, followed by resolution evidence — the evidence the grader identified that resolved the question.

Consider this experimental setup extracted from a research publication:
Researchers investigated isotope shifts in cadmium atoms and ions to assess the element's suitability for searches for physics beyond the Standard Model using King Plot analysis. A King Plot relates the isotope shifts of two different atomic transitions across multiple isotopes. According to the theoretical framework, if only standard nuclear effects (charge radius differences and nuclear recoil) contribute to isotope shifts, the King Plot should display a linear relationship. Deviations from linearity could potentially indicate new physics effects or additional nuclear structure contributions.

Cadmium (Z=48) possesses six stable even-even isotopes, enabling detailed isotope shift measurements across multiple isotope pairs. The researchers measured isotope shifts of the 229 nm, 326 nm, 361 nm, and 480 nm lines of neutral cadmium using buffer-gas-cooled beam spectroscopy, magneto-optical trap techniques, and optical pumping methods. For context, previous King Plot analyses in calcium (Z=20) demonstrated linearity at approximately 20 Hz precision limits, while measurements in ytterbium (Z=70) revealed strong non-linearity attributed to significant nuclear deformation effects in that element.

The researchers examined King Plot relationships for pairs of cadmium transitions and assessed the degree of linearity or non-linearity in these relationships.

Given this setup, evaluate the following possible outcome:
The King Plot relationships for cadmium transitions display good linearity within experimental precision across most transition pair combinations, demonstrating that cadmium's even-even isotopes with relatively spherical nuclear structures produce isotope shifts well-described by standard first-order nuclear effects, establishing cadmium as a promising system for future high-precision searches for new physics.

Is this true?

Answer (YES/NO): YES